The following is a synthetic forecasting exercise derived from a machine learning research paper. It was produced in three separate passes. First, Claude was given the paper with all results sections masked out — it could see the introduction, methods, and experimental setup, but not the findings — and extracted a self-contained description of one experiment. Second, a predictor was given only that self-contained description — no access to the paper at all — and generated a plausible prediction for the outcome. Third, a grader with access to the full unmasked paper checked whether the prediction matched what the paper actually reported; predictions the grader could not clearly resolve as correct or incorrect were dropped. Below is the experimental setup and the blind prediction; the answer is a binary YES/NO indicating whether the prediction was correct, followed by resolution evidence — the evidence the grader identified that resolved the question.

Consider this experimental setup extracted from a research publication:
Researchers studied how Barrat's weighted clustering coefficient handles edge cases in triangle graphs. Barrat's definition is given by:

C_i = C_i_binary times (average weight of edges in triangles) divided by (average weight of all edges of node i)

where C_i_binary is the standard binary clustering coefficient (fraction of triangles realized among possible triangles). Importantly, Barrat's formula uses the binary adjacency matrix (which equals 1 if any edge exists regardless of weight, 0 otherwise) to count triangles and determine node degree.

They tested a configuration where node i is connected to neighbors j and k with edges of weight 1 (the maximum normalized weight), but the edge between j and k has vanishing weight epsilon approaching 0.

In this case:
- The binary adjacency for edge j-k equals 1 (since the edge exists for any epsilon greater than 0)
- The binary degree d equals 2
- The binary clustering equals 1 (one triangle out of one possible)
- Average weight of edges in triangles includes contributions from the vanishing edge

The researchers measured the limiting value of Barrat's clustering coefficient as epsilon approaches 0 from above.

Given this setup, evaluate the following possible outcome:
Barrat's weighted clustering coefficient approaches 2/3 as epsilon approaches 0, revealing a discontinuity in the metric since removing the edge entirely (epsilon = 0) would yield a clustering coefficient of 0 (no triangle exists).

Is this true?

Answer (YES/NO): NO